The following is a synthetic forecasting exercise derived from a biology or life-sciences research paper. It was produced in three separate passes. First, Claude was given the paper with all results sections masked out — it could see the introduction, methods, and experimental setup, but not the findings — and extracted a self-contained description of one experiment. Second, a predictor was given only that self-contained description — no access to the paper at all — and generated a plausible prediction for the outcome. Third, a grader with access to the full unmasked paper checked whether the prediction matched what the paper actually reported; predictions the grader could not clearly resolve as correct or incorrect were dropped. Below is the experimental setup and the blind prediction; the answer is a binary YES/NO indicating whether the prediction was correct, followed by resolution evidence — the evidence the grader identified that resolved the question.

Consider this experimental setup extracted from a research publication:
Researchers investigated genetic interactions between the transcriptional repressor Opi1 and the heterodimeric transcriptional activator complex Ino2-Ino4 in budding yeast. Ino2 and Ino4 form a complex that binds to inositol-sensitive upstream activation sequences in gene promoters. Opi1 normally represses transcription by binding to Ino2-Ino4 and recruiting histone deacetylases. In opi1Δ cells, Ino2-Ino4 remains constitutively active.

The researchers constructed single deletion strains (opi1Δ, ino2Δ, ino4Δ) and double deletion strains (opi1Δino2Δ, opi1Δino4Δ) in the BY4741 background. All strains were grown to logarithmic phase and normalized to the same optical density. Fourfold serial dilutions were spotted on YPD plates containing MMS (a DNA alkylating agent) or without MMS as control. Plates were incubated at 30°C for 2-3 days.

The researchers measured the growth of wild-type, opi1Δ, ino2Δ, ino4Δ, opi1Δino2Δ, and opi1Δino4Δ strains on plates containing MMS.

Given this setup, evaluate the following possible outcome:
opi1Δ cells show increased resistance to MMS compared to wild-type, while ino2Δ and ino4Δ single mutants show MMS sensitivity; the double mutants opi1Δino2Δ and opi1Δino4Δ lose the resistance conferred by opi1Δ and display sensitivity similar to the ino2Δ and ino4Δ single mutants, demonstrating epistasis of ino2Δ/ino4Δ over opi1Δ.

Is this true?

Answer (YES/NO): NO